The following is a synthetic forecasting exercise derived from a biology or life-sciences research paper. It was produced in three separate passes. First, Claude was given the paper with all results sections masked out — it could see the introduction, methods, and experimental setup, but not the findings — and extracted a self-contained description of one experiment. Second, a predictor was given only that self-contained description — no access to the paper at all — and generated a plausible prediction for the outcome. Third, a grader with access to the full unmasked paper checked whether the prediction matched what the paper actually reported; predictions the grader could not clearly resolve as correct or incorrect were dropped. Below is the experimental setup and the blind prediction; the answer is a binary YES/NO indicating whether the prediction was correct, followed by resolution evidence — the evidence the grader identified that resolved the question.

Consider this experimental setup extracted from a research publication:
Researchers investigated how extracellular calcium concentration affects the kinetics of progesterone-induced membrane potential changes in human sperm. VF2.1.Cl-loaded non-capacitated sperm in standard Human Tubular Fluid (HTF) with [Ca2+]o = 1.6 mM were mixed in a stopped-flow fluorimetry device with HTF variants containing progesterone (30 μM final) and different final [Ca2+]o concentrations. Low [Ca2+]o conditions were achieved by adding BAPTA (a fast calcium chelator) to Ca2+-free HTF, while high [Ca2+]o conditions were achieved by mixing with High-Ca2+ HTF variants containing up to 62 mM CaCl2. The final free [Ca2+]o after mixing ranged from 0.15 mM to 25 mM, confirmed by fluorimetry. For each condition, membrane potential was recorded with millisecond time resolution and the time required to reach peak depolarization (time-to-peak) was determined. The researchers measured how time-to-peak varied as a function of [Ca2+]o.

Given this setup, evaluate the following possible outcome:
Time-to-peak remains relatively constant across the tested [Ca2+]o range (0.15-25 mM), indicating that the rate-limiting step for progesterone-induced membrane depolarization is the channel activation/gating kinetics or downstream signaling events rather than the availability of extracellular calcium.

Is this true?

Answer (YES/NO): NO